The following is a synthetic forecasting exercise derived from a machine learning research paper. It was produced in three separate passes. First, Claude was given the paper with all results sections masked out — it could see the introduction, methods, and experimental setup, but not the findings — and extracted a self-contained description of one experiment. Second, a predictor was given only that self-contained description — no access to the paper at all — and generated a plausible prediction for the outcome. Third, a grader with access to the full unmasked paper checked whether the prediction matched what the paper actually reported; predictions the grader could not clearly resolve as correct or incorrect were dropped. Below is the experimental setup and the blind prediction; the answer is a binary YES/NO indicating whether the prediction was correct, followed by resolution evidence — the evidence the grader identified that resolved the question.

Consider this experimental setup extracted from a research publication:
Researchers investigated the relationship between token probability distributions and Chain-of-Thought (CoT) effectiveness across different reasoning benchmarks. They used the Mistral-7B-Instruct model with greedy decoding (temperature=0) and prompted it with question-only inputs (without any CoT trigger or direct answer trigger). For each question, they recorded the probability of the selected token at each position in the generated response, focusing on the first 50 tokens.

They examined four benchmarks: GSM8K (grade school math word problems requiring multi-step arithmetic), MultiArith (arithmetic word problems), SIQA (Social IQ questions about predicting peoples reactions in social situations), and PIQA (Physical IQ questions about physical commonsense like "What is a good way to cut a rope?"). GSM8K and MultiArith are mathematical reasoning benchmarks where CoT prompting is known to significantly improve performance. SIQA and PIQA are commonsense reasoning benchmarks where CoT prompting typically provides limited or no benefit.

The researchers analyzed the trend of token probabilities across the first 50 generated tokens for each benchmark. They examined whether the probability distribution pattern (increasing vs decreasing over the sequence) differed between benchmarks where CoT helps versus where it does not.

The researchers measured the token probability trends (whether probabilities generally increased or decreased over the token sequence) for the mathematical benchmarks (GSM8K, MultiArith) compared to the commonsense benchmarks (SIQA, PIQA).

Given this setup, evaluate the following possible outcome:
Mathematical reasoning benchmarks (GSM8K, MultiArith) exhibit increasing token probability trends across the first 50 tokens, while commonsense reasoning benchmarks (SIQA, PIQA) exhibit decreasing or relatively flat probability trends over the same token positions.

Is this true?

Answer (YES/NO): YES